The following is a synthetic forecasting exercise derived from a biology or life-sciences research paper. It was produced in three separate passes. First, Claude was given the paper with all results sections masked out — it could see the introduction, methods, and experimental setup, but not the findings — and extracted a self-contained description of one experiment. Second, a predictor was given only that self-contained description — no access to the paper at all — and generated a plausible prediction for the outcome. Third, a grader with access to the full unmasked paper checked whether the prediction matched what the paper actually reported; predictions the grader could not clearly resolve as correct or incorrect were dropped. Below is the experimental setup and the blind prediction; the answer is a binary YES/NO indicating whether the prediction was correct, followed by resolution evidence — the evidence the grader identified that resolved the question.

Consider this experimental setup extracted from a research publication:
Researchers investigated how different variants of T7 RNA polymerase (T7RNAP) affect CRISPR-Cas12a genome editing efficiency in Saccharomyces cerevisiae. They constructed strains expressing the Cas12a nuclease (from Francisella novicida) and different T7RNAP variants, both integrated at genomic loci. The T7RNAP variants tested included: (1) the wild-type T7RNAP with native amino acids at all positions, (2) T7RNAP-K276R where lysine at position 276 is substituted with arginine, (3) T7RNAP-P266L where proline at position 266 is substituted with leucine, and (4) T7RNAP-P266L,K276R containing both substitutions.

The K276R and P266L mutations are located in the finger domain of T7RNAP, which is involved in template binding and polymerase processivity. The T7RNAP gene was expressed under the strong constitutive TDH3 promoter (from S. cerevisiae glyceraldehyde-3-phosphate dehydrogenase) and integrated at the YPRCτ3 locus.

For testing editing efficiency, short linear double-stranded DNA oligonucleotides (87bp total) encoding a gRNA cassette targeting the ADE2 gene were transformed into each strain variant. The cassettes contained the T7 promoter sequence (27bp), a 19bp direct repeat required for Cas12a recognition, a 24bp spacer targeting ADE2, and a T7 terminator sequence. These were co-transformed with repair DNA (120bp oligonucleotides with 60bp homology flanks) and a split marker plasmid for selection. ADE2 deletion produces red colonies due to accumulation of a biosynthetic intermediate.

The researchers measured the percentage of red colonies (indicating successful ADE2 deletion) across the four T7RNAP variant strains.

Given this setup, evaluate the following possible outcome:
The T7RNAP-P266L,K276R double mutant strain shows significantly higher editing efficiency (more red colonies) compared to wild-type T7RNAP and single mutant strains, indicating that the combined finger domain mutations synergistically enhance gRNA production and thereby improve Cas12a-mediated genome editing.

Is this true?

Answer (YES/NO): NO